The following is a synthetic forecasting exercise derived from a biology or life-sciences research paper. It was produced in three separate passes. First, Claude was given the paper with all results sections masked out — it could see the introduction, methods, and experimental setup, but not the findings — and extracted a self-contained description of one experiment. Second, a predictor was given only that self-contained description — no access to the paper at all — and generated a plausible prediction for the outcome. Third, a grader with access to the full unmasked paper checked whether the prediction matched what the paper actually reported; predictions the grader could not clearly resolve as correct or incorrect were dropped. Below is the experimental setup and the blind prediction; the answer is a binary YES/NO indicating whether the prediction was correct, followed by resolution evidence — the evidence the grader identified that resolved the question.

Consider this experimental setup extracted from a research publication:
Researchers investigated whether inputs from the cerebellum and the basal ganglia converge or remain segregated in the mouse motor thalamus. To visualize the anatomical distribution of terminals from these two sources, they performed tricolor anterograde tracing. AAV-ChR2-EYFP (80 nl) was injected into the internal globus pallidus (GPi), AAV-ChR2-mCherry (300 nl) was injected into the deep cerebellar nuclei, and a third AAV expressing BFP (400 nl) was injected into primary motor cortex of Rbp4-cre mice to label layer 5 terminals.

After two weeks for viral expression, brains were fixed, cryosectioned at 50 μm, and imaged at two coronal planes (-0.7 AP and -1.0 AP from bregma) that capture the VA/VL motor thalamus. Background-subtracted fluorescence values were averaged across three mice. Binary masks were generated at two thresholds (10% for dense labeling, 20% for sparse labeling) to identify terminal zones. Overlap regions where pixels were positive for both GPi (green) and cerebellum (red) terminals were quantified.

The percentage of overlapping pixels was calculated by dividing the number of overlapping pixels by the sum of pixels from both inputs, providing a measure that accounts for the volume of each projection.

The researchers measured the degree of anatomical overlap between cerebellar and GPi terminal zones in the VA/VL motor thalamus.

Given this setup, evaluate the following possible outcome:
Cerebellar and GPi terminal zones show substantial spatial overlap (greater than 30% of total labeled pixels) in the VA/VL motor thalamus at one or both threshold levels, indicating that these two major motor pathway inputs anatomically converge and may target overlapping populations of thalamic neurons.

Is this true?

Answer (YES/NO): NO